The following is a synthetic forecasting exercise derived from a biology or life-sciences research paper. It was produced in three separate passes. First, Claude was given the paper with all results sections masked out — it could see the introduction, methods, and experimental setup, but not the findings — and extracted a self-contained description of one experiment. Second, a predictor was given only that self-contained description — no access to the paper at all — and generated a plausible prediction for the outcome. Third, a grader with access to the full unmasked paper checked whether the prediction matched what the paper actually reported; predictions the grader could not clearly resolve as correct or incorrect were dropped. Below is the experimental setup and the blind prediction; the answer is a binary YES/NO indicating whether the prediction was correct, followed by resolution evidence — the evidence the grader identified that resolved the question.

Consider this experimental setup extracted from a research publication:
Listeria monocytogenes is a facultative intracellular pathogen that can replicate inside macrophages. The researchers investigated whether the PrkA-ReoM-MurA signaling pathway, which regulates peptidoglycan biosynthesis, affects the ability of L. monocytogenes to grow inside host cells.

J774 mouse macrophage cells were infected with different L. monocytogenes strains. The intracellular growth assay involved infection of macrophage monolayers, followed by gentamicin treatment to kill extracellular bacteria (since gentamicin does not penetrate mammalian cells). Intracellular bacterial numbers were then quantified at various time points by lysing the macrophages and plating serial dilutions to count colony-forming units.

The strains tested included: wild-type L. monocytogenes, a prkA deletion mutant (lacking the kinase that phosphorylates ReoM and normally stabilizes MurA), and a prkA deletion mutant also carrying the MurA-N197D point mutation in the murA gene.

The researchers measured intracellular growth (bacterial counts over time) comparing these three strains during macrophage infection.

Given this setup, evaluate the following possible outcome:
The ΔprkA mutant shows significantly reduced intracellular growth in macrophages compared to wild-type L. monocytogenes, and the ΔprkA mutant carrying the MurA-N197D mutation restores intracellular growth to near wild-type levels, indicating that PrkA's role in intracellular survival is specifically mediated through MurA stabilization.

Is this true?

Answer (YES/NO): YES